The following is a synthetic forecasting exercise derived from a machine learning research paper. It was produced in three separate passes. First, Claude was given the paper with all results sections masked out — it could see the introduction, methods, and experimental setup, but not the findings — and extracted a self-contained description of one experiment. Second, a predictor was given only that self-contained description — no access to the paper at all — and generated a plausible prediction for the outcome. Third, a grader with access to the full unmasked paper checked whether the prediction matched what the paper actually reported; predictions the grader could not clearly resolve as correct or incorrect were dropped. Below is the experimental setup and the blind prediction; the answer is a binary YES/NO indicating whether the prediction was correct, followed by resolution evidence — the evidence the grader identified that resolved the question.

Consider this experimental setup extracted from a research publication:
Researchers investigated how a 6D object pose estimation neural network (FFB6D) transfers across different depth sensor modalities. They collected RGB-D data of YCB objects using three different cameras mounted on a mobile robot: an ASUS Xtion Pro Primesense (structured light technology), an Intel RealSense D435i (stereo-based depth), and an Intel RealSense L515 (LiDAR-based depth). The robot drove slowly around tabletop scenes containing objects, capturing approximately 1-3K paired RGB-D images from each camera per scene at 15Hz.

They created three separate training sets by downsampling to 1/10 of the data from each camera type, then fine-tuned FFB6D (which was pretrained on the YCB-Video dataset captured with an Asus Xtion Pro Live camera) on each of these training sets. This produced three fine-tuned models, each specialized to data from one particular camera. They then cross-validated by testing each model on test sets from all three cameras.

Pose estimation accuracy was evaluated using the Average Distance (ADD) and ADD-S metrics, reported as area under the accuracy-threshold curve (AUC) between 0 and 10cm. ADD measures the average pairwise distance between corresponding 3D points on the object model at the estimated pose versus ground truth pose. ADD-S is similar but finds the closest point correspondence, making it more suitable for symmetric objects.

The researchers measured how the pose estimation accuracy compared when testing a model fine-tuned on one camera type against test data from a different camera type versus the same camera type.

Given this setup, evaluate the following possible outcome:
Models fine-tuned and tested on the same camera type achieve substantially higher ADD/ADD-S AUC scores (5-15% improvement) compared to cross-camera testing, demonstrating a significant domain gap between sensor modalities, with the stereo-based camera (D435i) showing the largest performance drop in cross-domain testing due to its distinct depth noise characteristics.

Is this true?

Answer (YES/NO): NO